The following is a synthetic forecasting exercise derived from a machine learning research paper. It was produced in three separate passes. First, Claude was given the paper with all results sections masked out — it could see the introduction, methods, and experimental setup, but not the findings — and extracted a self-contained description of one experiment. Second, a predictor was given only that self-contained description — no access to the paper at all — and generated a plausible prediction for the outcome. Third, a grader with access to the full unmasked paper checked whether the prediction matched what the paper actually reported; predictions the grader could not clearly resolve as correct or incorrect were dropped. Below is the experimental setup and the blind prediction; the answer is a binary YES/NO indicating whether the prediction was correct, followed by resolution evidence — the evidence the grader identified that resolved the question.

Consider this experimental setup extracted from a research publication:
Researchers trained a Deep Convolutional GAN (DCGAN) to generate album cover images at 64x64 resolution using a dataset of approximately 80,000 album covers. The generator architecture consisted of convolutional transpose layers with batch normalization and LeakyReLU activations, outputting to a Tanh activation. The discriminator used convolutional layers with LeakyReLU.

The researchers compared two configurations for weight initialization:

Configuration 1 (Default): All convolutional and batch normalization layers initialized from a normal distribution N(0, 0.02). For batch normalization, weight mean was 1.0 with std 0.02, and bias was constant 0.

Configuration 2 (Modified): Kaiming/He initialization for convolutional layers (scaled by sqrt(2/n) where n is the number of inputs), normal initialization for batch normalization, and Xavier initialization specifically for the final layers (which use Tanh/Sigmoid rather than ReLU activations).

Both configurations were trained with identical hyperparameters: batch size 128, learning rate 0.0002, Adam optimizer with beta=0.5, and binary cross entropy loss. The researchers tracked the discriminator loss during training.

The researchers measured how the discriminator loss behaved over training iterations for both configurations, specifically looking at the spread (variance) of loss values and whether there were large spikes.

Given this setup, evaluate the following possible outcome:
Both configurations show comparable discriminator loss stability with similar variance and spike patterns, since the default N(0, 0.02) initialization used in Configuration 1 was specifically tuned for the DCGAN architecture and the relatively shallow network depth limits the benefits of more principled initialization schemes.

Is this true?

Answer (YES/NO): YES